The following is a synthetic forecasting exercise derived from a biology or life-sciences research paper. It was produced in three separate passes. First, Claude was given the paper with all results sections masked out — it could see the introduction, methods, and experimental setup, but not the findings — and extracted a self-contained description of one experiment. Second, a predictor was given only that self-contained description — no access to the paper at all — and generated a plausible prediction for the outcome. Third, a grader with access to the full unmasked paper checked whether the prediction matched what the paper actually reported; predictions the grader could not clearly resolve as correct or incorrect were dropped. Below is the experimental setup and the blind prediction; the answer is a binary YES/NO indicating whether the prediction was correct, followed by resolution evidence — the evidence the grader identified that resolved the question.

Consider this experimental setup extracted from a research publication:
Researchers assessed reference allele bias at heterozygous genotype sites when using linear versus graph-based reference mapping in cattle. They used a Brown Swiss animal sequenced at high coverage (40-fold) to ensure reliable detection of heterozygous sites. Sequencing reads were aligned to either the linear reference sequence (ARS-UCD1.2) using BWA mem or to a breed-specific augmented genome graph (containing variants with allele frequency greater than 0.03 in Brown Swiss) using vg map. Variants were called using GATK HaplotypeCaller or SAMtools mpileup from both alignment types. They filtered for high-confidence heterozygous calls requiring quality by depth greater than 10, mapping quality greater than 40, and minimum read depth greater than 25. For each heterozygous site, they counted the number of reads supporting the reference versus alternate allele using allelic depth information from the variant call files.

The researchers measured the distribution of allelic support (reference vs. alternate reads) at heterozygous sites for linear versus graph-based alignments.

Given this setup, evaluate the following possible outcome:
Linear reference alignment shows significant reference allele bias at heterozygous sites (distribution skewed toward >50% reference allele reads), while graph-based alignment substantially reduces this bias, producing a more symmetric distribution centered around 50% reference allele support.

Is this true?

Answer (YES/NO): NO